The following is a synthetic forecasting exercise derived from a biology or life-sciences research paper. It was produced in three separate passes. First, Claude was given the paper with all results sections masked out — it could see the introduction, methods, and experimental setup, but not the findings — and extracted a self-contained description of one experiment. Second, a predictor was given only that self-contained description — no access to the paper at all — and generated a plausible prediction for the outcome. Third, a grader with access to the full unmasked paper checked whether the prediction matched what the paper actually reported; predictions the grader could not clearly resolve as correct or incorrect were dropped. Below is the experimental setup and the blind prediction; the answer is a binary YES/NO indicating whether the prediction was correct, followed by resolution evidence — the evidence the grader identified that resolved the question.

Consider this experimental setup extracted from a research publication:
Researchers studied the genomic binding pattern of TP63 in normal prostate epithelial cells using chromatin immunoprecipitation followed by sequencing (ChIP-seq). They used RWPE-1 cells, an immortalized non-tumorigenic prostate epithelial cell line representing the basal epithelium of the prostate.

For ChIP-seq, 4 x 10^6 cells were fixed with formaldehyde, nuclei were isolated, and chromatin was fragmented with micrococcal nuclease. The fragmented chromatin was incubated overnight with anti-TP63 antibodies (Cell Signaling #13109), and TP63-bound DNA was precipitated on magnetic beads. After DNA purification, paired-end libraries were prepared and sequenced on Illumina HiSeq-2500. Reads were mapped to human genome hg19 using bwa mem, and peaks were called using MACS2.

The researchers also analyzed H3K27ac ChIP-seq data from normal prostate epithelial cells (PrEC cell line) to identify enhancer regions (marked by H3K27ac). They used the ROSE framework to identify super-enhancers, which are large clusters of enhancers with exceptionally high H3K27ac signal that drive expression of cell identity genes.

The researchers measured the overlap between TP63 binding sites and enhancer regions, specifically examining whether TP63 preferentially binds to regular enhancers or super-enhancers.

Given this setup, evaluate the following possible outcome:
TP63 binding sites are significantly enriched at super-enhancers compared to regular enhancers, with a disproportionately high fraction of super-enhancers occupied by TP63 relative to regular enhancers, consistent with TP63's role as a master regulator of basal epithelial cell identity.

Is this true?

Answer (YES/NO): YES